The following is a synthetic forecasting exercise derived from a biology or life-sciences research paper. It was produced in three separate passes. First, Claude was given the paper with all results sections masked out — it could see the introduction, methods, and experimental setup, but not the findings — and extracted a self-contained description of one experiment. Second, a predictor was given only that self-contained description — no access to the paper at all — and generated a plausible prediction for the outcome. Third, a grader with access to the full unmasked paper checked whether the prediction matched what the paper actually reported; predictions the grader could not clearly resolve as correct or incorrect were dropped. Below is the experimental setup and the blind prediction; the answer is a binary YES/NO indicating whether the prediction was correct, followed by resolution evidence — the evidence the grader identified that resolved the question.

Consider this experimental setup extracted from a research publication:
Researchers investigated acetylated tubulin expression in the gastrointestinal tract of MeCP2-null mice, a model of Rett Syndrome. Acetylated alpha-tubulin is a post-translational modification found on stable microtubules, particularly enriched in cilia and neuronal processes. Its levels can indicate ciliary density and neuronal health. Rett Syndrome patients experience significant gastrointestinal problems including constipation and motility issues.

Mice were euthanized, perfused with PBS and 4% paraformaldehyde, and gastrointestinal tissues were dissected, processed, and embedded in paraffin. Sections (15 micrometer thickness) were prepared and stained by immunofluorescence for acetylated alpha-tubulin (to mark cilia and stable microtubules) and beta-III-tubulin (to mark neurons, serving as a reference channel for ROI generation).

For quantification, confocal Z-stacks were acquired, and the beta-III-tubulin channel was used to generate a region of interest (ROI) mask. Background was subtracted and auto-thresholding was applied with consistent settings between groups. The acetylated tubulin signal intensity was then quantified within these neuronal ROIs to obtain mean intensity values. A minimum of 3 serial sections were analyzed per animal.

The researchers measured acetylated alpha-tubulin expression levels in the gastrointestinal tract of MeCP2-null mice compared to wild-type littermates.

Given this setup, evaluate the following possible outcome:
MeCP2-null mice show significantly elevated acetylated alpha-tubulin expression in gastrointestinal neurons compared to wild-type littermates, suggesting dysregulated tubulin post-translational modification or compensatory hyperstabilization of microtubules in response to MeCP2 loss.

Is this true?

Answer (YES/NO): YES